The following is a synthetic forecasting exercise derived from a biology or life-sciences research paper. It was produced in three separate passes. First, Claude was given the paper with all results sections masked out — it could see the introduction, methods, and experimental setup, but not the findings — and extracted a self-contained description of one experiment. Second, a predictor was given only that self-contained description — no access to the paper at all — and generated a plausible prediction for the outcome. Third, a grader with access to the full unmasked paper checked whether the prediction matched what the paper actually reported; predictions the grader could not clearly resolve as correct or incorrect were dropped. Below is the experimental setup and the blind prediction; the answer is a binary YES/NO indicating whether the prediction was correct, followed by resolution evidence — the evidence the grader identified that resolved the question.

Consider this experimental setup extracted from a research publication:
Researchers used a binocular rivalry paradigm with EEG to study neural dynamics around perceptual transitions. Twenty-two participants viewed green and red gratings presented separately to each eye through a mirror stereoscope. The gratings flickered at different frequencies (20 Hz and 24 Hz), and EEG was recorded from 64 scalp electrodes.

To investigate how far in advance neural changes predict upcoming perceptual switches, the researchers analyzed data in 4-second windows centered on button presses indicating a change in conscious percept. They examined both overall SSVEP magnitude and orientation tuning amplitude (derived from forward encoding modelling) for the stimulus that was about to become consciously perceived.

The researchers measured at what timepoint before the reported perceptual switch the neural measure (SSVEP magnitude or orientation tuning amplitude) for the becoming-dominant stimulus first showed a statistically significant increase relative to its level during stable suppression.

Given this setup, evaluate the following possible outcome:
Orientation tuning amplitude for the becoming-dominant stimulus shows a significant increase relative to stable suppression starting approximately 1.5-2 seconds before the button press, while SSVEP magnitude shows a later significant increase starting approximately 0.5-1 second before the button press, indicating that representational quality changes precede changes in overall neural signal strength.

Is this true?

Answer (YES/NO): NO